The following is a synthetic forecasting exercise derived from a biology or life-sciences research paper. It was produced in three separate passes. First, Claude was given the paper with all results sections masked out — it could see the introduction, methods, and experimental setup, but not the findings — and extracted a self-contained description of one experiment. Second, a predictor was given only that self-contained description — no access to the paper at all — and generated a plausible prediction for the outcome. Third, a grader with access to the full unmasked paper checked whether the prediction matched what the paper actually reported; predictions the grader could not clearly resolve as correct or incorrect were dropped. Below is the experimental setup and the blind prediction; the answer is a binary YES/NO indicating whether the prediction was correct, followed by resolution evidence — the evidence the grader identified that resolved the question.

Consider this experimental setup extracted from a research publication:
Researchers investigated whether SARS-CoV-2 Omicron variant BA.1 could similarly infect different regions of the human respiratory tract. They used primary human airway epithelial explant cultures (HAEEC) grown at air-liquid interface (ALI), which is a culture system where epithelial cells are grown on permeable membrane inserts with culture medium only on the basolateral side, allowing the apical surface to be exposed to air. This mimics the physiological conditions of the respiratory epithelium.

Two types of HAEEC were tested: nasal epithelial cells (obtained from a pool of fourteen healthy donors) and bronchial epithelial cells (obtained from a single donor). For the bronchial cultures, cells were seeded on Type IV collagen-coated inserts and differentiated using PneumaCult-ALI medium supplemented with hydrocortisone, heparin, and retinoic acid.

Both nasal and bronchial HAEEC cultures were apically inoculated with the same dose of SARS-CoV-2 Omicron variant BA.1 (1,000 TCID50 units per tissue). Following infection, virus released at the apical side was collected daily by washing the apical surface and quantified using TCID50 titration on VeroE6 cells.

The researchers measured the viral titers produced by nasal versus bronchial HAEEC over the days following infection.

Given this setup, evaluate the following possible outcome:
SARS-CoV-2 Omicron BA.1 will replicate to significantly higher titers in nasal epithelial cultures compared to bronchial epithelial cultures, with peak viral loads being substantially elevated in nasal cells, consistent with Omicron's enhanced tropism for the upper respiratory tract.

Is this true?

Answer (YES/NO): NO